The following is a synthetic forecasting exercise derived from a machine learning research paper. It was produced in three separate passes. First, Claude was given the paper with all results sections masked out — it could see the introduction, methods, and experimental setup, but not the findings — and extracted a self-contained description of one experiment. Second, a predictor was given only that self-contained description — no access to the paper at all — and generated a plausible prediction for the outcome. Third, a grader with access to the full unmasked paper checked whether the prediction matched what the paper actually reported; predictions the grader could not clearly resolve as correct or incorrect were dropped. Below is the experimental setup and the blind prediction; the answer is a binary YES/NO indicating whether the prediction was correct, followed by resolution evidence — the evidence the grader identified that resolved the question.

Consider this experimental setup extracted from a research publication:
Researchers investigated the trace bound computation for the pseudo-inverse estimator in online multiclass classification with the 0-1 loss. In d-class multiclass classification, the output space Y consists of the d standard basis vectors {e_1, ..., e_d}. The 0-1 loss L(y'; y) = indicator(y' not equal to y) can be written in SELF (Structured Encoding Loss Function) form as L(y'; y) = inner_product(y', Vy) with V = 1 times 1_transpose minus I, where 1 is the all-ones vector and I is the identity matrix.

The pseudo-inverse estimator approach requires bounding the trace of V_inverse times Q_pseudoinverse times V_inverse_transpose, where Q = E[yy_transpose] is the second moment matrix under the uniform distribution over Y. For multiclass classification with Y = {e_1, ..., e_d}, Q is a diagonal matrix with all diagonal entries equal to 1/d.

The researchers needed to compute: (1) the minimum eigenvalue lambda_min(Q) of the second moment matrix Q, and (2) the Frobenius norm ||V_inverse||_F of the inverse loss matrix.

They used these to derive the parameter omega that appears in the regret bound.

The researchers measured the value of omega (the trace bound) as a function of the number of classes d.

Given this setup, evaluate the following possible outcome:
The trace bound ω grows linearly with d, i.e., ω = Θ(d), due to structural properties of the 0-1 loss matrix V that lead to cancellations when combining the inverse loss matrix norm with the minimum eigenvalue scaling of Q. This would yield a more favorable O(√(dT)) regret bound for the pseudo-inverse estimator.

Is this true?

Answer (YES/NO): NO